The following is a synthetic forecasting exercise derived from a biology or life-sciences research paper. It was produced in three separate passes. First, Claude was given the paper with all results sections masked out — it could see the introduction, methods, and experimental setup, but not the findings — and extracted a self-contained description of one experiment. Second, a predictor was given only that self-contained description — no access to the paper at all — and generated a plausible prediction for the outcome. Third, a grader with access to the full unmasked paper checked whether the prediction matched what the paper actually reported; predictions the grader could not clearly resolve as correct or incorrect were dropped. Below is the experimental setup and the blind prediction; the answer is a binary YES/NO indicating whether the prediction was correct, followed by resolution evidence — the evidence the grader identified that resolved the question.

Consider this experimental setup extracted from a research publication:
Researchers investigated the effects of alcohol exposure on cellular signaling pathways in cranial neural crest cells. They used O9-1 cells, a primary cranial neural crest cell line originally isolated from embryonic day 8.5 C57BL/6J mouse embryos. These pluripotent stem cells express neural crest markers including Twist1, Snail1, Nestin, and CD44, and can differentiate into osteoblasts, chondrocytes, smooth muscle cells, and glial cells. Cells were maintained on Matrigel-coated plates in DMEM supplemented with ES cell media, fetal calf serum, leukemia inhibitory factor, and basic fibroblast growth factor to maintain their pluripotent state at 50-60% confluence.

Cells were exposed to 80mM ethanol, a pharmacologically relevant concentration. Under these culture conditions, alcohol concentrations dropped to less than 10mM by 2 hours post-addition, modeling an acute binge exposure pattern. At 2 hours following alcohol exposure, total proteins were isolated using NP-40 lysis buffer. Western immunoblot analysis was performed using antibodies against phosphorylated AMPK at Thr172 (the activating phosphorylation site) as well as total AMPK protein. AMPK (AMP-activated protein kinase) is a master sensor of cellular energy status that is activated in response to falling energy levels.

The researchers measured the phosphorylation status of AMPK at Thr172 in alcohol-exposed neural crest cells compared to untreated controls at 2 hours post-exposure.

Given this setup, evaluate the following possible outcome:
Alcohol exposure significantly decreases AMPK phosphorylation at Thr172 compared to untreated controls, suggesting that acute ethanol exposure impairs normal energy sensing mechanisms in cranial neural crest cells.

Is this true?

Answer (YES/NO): NO